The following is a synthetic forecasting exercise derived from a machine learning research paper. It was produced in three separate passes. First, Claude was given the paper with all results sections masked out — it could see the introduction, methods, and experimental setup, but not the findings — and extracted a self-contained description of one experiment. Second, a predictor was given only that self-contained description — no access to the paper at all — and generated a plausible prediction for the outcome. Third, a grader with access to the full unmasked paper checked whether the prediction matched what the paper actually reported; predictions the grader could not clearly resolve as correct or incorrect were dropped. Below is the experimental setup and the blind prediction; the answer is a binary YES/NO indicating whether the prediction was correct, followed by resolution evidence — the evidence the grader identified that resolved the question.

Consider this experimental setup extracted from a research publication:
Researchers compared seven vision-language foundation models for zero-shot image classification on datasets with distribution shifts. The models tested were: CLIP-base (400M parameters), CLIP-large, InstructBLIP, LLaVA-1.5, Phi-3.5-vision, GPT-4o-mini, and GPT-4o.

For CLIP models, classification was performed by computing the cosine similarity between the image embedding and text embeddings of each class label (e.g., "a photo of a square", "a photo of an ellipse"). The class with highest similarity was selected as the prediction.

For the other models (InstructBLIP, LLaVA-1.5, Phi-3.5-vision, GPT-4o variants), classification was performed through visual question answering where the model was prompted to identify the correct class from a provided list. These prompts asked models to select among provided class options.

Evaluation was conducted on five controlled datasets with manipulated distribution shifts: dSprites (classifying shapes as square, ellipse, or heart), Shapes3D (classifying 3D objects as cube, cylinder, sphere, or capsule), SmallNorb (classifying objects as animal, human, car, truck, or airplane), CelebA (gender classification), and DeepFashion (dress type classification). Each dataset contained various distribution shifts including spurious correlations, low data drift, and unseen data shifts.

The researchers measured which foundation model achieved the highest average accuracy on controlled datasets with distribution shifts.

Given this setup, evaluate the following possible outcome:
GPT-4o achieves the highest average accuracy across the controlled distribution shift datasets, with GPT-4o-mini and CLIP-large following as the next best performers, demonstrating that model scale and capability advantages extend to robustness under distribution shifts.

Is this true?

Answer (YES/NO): NO